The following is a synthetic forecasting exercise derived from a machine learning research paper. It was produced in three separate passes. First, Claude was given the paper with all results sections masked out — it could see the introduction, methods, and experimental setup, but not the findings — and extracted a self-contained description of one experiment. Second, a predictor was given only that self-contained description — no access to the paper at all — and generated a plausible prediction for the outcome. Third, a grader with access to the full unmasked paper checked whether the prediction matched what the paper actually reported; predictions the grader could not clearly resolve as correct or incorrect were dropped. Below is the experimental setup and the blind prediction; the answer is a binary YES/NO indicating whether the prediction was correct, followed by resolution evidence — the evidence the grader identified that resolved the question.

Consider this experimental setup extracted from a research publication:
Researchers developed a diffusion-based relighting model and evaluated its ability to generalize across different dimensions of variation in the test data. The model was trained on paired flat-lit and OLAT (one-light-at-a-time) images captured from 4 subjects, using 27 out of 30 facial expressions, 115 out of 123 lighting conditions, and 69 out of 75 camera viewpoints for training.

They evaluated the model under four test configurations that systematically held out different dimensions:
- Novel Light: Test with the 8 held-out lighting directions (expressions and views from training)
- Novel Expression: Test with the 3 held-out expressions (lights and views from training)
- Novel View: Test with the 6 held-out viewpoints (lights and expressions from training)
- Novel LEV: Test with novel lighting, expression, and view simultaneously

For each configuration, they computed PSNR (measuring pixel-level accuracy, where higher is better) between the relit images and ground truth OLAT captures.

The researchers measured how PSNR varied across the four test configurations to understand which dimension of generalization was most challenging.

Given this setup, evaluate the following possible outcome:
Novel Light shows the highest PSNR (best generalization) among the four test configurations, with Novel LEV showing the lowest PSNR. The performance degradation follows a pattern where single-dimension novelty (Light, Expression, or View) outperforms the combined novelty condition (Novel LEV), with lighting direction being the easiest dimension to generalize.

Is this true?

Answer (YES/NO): NO